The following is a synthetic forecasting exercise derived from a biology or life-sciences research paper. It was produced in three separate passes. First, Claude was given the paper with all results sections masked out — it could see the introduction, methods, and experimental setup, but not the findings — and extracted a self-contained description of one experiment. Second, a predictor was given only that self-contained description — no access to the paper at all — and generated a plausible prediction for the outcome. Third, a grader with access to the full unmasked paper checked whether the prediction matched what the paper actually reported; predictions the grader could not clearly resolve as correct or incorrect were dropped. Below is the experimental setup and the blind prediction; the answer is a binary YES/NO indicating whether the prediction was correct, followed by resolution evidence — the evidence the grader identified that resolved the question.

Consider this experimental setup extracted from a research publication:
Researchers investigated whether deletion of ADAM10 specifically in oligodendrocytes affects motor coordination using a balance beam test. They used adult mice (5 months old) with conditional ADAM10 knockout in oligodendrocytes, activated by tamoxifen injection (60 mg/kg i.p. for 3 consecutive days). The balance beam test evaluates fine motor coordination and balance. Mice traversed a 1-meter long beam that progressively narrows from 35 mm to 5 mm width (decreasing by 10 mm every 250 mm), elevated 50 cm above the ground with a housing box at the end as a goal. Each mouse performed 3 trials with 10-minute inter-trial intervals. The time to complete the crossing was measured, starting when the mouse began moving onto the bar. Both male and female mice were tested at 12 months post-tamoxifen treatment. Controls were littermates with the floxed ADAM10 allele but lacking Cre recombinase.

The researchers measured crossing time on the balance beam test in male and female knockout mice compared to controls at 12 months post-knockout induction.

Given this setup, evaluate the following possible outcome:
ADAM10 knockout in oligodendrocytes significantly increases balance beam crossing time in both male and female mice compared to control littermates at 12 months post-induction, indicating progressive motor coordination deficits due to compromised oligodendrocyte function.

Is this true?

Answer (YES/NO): NO